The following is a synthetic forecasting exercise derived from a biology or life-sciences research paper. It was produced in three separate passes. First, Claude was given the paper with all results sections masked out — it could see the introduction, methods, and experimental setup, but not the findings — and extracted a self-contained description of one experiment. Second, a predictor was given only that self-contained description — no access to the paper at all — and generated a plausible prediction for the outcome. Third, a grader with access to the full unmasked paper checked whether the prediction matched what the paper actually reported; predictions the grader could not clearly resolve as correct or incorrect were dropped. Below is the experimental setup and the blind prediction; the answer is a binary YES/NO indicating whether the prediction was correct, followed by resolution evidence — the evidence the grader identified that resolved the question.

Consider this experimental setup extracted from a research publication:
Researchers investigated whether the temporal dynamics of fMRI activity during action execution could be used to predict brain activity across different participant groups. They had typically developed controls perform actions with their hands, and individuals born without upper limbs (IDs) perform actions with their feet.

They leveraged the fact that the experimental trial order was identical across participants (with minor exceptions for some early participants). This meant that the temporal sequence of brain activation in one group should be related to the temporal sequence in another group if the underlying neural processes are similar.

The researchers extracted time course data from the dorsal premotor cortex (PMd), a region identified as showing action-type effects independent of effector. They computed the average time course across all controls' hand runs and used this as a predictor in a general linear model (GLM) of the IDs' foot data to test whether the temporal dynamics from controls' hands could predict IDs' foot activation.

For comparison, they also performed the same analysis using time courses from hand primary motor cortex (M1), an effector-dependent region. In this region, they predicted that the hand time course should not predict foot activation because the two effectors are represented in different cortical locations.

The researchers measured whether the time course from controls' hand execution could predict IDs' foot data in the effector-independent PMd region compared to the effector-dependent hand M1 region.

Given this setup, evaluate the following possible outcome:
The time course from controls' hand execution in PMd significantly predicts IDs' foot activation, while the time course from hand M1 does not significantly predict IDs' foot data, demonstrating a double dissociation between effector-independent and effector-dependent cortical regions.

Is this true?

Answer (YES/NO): NO